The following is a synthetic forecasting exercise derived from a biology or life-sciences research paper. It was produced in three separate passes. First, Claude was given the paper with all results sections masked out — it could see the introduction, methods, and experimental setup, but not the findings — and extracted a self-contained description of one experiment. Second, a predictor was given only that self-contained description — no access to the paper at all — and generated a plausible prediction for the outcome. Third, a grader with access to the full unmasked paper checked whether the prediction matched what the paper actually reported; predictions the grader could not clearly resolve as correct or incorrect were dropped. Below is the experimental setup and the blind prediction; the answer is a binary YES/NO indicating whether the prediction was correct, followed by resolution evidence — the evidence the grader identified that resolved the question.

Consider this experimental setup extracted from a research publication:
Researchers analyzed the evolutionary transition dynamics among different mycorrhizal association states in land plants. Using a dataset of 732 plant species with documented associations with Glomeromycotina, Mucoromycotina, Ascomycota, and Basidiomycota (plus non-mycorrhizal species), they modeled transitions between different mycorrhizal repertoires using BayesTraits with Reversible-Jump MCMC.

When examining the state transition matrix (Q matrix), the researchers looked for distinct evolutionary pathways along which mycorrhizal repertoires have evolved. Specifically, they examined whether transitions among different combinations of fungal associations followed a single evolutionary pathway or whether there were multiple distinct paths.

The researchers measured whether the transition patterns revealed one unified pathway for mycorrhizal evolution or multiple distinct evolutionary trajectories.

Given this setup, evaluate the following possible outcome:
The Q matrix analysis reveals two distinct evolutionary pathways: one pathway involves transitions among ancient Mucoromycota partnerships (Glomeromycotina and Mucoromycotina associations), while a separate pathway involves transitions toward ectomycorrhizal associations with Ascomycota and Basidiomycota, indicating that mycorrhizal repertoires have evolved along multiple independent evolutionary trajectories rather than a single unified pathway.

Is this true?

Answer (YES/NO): YES